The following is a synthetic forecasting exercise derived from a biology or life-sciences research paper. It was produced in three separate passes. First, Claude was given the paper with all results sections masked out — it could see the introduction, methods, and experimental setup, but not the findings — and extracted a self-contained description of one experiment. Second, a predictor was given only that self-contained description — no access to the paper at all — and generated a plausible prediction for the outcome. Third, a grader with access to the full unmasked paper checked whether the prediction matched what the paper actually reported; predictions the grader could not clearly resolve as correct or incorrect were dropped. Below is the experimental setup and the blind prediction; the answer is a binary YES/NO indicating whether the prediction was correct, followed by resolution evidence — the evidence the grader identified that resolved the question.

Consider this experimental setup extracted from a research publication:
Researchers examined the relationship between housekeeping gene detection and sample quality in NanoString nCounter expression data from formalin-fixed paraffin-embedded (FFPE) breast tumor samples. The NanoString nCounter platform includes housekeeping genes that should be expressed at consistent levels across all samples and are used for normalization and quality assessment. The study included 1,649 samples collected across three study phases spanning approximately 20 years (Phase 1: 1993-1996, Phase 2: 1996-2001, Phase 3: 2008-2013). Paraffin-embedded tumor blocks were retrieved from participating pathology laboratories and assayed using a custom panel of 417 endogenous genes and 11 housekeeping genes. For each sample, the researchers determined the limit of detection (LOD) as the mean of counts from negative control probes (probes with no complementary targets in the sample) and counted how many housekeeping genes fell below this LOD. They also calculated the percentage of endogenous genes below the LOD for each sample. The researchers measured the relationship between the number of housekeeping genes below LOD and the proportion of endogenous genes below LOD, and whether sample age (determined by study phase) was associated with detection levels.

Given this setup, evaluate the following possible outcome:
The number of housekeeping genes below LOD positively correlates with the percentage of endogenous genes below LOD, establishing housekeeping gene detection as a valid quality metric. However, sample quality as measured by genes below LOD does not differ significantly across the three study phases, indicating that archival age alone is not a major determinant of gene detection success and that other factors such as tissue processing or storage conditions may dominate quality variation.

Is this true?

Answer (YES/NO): NO